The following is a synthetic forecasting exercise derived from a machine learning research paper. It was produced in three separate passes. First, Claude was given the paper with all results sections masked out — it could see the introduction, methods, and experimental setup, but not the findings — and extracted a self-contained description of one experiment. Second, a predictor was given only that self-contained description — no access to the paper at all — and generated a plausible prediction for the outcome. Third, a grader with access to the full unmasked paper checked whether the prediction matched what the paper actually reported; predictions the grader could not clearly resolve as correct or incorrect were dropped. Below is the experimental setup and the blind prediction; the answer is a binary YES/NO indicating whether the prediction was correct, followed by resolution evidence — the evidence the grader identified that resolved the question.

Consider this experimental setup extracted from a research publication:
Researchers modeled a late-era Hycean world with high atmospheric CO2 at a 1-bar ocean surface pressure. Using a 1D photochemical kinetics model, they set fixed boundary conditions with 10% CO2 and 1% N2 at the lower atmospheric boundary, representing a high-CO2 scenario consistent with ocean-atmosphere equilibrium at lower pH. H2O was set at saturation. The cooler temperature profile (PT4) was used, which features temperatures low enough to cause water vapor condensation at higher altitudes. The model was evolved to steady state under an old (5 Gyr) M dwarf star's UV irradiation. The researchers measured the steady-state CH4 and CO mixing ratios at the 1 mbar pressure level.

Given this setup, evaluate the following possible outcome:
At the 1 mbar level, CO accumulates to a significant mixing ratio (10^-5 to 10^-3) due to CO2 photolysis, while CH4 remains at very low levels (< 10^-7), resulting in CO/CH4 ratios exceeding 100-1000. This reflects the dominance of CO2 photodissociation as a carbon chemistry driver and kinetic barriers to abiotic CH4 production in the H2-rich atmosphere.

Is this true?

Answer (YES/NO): NO